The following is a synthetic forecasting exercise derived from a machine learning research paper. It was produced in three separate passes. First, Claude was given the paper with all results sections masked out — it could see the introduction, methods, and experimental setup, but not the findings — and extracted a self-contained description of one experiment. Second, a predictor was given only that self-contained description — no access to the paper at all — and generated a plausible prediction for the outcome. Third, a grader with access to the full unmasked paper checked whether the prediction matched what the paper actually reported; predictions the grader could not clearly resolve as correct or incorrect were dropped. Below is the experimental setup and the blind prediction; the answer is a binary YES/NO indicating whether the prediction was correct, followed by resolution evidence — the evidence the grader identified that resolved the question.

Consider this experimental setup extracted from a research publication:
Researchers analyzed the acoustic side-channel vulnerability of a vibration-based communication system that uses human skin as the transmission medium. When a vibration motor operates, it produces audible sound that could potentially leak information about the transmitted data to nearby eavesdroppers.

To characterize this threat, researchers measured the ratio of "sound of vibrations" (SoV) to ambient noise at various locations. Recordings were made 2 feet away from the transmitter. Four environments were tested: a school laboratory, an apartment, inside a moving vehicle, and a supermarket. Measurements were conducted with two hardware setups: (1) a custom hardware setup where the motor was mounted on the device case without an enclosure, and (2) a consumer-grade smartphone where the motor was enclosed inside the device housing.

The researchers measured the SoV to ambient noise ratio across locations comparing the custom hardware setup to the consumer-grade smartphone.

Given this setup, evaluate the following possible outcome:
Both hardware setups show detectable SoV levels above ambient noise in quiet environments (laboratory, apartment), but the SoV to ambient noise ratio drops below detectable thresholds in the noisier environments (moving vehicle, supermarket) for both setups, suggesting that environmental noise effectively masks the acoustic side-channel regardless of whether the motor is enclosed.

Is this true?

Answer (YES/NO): YES